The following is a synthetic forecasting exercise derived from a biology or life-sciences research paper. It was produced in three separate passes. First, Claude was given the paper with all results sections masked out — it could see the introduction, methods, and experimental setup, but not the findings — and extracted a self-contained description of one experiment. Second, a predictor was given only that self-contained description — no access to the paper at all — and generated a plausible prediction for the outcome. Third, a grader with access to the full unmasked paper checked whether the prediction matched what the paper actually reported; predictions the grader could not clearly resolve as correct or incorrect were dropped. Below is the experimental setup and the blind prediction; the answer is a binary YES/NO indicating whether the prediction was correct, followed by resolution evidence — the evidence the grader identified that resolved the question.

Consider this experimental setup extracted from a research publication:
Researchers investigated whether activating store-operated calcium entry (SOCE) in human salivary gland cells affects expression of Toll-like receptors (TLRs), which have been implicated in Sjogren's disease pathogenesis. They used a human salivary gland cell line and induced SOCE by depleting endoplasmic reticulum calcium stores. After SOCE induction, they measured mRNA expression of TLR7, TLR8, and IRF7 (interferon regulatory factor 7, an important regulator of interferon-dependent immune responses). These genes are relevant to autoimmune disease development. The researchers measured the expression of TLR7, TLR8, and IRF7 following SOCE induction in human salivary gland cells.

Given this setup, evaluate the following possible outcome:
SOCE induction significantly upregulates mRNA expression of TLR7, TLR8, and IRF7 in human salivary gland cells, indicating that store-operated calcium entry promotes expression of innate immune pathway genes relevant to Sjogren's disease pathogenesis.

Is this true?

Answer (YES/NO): YES